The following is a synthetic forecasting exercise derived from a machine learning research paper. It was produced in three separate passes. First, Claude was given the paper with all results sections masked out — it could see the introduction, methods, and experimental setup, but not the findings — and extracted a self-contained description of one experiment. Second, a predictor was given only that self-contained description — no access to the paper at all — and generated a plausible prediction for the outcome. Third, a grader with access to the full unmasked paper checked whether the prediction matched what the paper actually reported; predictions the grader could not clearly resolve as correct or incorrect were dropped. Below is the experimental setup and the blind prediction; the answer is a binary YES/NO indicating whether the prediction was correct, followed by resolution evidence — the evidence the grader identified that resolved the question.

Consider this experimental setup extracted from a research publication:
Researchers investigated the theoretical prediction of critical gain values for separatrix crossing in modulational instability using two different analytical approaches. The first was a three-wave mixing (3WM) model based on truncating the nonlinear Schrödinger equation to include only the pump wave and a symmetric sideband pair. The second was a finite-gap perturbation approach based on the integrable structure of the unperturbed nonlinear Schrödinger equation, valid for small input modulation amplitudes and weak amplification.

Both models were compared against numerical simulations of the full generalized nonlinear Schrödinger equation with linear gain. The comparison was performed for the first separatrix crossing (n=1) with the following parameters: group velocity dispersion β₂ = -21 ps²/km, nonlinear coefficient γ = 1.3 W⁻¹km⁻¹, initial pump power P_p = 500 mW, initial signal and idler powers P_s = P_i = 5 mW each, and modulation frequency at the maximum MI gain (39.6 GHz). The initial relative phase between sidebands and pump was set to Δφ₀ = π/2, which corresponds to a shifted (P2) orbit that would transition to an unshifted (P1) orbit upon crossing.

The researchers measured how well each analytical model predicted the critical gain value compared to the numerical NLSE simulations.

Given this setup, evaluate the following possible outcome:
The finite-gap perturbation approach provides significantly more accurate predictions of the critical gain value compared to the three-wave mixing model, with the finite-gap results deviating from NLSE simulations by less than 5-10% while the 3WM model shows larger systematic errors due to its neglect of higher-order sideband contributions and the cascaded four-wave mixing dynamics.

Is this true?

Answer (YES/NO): NO